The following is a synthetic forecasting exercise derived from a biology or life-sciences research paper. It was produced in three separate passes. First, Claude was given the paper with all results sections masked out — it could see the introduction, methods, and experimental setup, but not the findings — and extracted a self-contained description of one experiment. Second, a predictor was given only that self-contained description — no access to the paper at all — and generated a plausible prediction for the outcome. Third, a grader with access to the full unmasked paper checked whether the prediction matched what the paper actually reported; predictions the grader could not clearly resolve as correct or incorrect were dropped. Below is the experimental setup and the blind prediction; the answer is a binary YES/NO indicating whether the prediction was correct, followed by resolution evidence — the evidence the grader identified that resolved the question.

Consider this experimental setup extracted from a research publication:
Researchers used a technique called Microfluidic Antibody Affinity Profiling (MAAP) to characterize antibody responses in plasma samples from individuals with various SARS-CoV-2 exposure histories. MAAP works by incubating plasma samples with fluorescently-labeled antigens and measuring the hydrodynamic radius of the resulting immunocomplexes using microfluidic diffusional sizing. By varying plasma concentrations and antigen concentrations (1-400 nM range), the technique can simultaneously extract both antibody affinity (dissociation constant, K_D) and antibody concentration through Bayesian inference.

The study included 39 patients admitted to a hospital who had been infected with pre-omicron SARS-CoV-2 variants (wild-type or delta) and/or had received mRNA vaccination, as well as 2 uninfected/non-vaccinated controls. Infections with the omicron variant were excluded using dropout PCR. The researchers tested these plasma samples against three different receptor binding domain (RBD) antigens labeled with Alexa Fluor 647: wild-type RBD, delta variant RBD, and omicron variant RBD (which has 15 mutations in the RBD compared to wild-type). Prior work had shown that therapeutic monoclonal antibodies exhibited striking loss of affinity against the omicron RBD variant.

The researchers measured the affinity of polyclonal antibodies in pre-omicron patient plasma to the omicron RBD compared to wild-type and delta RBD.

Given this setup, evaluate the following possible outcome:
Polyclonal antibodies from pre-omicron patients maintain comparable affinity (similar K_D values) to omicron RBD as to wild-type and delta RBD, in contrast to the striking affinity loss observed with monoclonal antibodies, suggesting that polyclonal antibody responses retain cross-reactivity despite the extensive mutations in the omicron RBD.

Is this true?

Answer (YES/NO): YES